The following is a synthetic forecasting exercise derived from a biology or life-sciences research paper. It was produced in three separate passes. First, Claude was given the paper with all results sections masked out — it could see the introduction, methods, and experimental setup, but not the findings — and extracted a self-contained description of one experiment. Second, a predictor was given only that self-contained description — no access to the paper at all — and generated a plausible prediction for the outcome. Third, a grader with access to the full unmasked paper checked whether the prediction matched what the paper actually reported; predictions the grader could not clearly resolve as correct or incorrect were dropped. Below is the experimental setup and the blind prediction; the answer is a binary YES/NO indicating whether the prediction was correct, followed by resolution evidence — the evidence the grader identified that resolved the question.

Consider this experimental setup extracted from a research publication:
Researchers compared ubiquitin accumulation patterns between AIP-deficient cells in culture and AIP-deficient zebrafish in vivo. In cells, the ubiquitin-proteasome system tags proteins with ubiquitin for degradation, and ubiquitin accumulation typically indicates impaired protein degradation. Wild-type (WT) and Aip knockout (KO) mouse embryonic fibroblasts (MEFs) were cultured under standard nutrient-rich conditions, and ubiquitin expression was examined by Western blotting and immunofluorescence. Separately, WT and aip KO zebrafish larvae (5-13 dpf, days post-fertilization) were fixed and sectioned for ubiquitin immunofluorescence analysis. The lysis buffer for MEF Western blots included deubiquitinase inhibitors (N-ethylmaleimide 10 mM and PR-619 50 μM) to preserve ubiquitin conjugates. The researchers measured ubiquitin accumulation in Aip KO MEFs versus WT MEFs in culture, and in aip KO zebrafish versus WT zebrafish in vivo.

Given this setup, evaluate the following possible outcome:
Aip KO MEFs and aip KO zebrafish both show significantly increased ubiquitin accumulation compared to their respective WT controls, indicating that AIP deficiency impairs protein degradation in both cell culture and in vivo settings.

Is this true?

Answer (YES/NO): NO